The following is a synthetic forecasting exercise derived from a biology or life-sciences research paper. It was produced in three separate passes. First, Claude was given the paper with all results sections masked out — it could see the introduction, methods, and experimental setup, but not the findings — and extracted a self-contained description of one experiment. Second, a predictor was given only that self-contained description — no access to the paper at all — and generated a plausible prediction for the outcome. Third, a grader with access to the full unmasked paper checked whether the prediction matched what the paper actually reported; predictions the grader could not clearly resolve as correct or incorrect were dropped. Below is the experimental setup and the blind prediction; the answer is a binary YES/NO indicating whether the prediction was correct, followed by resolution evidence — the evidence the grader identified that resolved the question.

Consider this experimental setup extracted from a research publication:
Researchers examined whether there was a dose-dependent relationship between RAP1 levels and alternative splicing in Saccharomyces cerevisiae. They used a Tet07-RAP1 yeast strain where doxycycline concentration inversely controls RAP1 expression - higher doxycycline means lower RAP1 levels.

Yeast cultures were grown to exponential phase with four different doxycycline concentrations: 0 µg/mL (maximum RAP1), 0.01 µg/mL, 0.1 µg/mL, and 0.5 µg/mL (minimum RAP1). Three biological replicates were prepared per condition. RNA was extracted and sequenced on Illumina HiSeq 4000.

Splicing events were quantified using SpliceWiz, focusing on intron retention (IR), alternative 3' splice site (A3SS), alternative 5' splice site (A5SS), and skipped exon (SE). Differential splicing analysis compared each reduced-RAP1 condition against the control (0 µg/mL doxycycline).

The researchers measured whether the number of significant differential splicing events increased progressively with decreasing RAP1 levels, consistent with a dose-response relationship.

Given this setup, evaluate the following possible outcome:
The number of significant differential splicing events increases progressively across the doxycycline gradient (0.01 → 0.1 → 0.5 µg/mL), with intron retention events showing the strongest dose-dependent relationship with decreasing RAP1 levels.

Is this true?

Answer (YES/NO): NO